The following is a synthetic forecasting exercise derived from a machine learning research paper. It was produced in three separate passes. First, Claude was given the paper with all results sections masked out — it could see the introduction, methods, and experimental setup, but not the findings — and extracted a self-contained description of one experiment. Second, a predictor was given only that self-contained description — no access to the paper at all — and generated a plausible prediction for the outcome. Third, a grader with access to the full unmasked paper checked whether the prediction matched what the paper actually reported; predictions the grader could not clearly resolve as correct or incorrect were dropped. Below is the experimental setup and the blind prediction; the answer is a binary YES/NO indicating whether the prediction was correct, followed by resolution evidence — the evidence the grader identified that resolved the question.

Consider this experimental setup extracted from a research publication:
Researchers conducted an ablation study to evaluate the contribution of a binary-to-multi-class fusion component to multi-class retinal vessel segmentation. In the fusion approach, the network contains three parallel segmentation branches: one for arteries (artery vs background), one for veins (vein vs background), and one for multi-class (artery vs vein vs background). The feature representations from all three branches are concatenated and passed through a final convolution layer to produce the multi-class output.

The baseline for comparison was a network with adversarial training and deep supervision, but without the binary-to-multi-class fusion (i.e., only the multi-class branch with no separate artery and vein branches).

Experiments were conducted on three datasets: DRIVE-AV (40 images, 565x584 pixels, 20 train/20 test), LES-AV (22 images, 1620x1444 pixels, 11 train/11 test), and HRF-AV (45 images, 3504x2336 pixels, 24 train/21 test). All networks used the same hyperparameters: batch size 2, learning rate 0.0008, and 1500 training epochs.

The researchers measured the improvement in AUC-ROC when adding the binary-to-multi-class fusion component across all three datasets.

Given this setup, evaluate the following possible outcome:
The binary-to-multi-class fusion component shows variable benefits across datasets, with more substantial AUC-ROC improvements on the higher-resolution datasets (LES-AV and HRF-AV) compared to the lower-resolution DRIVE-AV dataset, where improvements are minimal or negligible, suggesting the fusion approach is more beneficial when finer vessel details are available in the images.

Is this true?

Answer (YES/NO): NO